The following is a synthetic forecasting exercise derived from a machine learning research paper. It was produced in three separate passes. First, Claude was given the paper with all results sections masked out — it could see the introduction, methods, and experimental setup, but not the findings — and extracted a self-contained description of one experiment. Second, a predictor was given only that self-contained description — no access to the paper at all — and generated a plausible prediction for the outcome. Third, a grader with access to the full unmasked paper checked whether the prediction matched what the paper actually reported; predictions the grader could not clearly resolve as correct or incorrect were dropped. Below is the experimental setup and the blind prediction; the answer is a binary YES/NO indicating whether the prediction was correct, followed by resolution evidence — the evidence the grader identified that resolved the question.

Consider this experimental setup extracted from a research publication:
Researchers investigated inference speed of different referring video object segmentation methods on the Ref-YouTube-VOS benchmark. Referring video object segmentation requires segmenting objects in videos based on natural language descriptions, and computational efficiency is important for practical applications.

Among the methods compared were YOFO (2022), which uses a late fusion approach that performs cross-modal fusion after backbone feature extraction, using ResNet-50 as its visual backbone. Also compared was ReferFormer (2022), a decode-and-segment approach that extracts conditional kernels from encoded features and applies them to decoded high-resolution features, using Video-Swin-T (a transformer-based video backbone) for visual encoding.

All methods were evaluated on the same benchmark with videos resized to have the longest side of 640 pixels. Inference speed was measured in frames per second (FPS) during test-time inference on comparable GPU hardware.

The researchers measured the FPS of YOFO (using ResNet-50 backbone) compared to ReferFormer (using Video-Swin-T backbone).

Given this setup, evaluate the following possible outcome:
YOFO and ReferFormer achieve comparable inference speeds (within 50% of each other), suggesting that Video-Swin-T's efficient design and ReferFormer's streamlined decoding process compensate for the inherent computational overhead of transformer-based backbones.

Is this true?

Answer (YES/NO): NO